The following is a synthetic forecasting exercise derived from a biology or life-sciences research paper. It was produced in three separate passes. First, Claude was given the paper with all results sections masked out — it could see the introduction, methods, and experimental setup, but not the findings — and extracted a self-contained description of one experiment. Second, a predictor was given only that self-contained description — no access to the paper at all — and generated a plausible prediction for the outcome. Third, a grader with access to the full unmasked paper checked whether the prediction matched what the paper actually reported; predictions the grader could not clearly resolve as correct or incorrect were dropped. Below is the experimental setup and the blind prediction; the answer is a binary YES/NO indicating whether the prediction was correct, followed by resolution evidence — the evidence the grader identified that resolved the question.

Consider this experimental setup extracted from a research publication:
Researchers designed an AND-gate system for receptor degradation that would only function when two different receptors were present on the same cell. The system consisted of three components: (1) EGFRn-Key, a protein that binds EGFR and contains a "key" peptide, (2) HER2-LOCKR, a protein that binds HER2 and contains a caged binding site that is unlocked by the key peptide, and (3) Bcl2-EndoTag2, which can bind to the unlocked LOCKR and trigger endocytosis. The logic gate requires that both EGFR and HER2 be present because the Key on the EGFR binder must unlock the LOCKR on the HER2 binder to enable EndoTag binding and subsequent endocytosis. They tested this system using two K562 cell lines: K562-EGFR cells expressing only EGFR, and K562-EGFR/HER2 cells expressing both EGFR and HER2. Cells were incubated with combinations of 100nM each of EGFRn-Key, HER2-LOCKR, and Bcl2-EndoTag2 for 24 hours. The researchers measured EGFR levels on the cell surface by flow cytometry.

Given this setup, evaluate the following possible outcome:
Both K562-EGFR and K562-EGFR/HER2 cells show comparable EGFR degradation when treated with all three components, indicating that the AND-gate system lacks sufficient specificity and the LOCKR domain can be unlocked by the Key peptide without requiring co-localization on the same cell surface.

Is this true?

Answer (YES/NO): NO